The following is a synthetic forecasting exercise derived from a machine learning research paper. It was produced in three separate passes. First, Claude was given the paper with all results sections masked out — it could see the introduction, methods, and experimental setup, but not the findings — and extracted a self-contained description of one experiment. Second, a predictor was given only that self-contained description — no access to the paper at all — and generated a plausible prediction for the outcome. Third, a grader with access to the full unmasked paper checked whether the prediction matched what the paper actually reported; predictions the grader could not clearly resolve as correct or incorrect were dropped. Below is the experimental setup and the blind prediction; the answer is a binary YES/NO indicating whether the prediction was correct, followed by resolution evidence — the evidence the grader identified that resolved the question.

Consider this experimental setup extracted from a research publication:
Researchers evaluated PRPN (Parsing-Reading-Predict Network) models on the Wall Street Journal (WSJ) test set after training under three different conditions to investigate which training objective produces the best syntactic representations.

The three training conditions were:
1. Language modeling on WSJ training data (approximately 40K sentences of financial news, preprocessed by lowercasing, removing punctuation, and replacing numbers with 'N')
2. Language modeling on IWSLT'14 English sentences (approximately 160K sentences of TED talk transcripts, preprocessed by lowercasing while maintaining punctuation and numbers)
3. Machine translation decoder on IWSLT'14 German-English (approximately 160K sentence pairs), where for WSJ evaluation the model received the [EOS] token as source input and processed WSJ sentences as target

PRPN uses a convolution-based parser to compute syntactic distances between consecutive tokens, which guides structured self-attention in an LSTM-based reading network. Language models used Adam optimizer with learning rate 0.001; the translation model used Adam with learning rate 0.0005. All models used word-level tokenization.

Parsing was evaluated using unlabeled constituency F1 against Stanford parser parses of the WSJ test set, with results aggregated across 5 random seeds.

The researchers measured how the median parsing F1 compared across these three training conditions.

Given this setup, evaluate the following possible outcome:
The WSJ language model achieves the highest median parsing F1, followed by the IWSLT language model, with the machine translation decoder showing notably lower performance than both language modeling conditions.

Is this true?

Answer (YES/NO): NO